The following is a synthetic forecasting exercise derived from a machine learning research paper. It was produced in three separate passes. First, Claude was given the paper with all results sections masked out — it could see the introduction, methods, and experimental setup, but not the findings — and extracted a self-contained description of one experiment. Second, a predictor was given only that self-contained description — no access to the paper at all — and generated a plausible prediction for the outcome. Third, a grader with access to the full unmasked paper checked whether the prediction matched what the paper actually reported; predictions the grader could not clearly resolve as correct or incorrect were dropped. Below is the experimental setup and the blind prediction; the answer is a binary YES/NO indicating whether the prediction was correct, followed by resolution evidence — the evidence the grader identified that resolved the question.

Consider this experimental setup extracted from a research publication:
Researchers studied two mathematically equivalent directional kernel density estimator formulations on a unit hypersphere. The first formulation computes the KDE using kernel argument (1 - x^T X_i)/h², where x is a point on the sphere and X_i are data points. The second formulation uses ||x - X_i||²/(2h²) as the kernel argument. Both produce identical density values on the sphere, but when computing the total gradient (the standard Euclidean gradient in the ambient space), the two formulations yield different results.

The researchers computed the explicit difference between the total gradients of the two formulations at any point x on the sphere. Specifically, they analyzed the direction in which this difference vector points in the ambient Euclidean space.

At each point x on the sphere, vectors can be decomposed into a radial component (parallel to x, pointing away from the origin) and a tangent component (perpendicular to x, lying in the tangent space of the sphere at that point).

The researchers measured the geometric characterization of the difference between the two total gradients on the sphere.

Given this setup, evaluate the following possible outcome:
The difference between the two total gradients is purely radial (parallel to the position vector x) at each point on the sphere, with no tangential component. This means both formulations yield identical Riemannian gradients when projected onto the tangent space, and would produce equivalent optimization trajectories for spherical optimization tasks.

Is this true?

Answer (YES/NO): YES